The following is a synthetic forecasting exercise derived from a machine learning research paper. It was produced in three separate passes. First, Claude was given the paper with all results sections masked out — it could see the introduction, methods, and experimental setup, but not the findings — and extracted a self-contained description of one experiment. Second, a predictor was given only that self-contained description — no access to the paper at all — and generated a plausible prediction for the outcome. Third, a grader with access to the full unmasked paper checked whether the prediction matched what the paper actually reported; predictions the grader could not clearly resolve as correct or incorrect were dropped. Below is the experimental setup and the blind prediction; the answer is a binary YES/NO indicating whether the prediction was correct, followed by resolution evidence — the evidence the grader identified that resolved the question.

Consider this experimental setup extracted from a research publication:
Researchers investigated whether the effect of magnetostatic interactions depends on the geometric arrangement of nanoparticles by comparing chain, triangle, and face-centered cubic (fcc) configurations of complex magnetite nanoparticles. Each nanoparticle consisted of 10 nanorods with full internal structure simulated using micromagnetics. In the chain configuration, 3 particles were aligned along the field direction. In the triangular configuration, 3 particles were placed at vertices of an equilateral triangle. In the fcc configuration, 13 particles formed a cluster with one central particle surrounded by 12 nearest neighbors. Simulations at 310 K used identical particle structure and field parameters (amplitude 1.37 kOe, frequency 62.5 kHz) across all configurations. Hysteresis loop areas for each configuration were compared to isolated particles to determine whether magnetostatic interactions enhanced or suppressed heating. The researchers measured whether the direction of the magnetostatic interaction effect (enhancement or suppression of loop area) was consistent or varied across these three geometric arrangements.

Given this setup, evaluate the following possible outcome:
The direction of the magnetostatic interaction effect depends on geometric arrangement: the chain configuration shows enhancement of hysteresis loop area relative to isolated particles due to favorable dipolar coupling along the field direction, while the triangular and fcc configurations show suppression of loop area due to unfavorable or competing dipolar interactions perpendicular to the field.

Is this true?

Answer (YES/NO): NO